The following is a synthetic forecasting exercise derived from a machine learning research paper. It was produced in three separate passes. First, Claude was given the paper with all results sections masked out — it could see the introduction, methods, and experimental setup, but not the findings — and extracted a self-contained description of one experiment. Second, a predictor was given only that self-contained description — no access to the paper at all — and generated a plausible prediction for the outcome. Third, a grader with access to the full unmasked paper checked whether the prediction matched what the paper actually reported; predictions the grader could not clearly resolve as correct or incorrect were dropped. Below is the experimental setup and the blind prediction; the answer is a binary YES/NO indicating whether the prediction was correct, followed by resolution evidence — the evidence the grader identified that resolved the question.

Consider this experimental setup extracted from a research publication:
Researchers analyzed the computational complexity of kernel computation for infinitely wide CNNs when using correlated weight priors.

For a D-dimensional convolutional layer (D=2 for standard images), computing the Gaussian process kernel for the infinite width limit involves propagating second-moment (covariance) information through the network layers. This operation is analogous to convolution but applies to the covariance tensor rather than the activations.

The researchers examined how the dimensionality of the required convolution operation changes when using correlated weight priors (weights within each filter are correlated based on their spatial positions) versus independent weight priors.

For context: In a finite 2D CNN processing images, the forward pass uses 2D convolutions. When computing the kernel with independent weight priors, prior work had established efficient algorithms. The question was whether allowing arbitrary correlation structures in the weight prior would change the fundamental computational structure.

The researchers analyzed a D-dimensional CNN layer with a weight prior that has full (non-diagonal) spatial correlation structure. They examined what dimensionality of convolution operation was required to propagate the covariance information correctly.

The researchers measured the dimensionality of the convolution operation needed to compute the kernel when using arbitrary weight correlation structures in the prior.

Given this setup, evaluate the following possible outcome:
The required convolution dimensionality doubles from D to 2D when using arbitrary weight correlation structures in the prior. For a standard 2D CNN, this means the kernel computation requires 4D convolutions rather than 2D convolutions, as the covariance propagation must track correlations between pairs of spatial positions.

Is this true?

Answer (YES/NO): YES